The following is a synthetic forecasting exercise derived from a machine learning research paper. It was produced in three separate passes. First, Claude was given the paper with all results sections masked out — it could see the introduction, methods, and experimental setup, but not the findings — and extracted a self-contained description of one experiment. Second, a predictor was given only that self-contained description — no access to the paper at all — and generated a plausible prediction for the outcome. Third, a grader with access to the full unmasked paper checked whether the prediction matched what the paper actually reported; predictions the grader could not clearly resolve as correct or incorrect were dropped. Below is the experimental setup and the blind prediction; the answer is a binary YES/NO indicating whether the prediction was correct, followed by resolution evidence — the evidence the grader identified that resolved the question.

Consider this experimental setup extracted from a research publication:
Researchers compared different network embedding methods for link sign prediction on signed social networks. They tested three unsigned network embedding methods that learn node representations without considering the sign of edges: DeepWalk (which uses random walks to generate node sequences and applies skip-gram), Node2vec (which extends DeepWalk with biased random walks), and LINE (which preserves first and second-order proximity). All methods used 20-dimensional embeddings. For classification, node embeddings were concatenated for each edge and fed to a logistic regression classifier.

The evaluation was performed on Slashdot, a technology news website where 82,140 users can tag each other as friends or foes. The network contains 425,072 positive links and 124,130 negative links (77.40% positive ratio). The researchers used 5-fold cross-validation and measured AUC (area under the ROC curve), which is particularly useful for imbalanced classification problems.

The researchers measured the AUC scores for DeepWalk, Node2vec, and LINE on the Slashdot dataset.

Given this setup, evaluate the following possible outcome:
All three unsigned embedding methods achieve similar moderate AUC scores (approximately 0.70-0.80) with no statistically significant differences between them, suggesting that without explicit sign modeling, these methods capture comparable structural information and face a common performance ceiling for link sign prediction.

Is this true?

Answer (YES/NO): NO